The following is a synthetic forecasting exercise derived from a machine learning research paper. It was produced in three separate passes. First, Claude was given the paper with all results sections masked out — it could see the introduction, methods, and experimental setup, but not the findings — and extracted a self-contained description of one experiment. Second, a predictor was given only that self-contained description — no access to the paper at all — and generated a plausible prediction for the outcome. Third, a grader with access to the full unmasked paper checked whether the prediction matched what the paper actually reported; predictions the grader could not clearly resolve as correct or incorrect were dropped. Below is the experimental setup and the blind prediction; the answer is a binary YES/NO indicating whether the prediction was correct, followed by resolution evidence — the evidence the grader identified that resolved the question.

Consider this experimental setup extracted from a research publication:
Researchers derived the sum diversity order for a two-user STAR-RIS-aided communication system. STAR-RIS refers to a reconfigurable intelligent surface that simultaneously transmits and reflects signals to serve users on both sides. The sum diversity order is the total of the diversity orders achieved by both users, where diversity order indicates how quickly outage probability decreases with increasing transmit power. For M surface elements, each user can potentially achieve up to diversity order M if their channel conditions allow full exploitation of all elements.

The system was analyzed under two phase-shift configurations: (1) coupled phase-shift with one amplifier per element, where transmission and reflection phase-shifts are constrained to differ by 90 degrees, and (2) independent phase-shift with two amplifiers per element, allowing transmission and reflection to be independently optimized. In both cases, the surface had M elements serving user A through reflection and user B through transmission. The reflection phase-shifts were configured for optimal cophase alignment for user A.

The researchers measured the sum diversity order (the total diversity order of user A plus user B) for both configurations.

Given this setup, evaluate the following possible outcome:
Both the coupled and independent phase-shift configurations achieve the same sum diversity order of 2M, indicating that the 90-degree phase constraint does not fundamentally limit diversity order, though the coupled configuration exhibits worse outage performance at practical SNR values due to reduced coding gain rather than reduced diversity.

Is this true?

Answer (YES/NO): NO